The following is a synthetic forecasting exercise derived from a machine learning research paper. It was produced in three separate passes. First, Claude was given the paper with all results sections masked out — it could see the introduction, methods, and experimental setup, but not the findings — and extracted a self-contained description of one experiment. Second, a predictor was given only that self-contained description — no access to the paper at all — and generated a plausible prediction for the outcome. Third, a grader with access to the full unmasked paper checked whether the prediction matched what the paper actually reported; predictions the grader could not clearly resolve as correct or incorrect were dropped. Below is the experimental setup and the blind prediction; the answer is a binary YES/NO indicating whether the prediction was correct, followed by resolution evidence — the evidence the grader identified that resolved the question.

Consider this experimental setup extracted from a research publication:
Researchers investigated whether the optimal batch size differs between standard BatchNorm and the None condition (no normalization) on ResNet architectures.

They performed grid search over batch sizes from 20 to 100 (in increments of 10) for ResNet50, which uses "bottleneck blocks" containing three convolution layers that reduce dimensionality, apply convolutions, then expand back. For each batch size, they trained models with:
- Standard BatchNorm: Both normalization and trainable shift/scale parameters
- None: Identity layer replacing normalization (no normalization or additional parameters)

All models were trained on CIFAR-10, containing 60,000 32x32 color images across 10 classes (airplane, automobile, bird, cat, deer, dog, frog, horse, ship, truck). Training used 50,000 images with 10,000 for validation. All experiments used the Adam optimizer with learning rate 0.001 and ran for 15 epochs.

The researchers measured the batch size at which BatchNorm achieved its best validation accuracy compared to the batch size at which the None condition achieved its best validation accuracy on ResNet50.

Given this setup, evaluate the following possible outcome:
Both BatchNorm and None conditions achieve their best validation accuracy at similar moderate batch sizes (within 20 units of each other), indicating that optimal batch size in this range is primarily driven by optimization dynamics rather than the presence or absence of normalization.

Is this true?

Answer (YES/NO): YES